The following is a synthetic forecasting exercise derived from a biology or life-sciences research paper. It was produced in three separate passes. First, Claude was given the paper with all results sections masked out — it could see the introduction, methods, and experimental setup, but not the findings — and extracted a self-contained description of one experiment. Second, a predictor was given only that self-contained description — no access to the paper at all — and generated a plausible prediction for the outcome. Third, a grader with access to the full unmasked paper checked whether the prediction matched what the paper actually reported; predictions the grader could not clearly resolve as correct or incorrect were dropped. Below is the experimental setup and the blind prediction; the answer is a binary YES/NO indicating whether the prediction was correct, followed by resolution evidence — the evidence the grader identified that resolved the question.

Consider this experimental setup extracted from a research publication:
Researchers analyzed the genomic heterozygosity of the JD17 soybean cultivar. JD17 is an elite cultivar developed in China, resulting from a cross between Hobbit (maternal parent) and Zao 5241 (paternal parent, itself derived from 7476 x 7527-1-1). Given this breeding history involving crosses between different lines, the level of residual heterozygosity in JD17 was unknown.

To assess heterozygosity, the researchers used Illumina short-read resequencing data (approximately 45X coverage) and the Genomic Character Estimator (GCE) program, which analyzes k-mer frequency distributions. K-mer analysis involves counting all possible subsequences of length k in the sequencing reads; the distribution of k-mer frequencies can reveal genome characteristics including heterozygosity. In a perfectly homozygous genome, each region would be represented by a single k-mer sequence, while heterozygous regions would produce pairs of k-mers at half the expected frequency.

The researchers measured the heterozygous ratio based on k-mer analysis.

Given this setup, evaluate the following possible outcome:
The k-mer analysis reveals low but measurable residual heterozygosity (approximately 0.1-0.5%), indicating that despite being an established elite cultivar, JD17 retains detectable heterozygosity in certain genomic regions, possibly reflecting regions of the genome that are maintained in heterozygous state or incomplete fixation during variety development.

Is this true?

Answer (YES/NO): NO